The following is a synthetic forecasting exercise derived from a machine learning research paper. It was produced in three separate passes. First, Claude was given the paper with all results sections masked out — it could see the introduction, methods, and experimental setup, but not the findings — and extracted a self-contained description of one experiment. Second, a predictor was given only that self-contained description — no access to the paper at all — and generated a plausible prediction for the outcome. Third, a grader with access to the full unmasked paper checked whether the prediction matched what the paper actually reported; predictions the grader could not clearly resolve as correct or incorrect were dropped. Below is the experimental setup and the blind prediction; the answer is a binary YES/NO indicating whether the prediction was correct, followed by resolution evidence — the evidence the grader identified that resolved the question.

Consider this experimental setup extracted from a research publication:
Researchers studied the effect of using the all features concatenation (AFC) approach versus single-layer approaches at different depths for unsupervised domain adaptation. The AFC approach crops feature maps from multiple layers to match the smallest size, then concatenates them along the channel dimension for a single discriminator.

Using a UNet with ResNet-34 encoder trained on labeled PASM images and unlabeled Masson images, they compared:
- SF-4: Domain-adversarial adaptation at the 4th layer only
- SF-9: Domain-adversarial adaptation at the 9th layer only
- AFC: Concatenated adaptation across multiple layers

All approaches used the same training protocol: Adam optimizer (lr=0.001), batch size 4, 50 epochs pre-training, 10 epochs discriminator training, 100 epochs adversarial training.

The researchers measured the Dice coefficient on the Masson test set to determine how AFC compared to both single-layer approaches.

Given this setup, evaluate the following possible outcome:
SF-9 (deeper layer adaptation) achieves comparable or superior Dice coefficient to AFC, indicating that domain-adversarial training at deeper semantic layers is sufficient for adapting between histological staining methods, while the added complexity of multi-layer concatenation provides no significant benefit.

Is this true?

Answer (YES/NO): NO